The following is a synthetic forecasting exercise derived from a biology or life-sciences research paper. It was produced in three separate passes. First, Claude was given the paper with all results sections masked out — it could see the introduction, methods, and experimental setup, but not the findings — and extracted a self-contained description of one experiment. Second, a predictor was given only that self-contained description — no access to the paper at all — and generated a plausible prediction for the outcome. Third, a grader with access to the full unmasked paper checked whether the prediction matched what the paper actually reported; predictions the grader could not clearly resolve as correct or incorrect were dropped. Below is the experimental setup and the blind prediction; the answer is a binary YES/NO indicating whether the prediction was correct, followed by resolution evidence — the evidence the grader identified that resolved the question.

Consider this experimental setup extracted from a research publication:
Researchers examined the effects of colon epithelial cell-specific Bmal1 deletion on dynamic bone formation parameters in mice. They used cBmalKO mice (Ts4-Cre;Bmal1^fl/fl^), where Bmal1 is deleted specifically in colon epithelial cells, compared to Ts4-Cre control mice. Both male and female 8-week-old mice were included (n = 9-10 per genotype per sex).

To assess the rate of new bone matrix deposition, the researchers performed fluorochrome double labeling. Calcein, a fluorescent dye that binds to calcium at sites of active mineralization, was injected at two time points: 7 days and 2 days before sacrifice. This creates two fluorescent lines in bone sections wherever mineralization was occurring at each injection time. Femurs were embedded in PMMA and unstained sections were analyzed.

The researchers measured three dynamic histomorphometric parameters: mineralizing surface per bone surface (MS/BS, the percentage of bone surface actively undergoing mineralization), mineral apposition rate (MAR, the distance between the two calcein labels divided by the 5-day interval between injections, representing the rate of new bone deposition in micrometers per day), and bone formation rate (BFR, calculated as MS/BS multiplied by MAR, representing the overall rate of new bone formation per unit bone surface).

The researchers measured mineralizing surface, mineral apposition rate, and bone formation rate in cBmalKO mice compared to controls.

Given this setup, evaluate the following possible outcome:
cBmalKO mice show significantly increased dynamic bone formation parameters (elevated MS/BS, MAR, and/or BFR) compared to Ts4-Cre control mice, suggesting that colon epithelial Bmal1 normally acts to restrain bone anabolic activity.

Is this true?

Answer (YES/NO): NO